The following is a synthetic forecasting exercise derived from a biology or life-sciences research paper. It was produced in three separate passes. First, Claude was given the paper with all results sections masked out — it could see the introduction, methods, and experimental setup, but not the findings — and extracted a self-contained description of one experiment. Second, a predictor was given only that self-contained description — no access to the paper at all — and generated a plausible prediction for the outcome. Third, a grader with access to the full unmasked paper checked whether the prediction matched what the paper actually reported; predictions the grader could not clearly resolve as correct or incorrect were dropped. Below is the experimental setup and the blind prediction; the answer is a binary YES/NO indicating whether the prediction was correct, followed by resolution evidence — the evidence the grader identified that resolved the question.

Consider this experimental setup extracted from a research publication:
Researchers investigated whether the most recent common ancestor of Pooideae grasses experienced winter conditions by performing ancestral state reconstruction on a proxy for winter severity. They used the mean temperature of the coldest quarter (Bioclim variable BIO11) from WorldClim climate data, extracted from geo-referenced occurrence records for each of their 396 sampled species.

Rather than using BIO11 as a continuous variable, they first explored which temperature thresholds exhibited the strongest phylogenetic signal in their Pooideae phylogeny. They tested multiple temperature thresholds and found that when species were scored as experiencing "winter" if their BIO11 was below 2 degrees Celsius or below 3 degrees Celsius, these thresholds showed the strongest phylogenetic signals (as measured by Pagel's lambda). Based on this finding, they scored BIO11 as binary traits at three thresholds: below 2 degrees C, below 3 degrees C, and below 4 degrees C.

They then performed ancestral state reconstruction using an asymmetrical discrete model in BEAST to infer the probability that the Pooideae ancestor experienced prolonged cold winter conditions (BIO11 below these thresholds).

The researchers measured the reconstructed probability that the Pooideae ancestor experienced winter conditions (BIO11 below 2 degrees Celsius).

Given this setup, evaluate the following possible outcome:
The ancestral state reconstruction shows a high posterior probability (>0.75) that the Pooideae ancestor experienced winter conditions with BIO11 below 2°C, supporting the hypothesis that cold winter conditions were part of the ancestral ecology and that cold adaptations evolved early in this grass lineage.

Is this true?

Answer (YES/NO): NO